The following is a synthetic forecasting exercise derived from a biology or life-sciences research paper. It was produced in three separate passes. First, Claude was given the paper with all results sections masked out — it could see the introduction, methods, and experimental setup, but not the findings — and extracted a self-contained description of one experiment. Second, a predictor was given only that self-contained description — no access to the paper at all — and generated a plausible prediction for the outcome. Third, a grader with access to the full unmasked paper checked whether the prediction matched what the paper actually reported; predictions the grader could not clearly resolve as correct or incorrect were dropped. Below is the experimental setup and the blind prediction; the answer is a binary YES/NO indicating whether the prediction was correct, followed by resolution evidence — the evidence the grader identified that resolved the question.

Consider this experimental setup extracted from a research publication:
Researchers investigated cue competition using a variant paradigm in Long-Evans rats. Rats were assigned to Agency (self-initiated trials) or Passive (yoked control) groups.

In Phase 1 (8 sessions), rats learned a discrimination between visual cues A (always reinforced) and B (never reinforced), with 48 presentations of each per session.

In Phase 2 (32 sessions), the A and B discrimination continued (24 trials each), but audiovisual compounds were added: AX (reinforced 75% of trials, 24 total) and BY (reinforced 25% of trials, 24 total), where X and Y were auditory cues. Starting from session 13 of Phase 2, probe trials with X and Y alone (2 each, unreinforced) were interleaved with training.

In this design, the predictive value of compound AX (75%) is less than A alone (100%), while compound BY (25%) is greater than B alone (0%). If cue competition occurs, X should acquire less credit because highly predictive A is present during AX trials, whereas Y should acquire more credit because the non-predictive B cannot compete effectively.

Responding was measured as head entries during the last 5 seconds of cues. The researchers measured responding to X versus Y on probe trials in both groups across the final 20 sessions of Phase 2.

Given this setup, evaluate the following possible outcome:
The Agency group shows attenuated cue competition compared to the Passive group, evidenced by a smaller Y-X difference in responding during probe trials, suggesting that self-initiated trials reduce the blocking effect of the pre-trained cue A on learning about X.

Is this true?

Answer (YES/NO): NO